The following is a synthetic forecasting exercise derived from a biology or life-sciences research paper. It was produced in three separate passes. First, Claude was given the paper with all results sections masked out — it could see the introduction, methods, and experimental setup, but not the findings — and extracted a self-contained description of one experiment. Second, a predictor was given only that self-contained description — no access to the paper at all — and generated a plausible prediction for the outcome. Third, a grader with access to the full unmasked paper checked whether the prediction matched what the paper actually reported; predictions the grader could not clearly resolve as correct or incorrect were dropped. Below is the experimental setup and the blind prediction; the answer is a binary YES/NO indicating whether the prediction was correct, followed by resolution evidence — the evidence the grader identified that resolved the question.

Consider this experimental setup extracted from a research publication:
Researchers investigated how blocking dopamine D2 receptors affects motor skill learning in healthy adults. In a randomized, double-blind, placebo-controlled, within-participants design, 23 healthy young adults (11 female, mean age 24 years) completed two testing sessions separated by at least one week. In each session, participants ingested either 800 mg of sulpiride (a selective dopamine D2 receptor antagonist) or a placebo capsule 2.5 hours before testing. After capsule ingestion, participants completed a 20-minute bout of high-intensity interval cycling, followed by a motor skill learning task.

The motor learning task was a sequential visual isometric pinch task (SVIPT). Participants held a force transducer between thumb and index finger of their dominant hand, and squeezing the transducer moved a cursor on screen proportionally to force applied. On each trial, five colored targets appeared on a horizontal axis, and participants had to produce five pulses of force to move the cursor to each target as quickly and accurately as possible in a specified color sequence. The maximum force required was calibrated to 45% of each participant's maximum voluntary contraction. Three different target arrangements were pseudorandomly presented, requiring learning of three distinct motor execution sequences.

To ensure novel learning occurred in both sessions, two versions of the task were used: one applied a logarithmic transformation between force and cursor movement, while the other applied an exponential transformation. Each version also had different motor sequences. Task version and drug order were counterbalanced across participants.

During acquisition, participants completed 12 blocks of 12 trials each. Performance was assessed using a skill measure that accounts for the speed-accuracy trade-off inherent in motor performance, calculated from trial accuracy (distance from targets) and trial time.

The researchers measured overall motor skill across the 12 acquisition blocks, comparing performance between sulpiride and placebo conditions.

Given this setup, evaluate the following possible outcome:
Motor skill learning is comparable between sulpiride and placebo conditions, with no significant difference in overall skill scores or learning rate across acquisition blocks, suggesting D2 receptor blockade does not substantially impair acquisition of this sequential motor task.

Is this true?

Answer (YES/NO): NO